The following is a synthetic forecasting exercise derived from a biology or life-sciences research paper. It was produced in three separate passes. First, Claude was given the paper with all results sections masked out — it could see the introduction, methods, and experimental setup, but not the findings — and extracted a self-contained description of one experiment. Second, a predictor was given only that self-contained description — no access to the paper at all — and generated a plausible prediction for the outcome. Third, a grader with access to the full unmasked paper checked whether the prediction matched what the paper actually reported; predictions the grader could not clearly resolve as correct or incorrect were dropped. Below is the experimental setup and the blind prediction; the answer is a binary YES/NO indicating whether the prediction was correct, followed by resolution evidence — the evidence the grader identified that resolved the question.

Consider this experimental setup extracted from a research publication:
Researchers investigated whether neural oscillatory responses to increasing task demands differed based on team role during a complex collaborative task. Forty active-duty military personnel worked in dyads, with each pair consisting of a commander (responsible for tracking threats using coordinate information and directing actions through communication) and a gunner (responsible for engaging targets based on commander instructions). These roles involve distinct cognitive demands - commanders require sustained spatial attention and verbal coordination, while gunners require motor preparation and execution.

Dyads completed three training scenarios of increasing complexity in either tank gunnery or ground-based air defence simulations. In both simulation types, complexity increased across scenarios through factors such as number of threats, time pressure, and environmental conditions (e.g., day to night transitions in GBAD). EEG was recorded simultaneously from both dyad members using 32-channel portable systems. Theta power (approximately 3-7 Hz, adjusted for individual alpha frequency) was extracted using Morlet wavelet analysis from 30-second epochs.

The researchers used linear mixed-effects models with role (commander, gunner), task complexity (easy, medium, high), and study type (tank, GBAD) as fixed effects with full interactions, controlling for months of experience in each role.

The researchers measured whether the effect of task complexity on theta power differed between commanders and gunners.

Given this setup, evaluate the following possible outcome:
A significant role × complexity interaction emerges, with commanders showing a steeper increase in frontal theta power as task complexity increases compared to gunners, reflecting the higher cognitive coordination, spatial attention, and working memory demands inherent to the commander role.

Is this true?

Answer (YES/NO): YES